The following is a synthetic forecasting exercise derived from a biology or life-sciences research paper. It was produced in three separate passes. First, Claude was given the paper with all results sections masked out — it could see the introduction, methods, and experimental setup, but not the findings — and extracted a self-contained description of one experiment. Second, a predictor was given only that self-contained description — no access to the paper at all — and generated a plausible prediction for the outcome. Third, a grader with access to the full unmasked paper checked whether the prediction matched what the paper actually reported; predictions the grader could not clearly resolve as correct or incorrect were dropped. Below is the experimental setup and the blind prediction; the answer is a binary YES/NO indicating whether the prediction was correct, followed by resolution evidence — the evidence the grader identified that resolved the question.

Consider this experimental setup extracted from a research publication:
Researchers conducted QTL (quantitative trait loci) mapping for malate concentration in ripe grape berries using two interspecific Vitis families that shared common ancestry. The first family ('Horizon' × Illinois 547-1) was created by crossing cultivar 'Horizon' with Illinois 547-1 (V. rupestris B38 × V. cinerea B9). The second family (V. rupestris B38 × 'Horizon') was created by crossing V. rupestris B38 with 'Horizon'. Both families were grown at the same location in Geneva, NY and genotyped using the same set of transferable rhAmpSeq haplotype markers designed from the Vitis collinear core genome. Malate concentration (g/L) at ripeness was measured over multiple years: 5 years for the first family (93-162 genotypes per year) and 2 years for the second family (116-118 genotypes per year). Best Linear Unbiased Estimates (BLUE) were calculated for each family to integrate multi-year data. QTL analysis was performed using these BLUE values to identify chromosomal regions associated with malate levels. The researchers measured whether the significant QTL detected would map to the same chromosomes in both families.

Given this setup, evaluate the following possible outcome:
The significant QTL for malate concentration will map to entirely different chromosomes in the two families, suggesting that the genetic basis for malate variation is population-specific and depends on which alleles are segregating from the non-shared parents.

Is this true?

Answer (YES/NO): YES